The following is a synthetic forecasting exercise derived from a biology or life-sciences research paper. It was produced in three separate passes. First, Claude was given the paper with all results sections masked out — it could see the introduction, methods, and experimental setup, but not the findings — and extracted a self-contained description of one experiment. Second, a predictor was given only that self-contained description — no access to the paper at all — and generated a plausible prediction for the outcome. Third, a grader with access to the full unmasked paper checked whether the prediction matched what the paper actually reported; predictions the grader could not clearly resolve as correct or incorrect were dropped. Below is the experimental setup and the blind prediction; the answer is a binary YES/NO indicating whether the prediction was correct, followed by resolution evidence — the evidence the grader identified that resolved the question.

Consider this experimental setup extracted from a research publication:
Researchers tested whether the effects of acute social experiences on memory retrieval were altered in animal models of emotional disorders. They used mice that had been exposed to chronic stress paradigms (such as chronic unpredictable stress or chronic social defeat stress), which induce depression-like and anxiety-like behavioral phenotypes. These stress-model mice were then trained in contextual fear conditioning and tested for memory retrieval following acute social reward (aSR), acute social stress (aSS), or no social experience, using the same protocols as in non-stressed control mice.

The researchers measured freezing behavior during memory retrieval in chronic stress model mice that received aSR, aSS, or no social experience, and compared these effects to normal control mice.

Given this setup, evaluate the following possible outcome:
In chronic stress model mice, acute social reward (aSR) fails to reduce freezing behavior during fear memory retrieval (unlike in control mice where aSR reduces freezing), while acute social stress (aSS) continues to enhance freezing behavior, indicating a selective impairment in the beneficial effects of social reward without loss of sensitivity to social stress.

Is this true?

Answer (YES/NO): NO